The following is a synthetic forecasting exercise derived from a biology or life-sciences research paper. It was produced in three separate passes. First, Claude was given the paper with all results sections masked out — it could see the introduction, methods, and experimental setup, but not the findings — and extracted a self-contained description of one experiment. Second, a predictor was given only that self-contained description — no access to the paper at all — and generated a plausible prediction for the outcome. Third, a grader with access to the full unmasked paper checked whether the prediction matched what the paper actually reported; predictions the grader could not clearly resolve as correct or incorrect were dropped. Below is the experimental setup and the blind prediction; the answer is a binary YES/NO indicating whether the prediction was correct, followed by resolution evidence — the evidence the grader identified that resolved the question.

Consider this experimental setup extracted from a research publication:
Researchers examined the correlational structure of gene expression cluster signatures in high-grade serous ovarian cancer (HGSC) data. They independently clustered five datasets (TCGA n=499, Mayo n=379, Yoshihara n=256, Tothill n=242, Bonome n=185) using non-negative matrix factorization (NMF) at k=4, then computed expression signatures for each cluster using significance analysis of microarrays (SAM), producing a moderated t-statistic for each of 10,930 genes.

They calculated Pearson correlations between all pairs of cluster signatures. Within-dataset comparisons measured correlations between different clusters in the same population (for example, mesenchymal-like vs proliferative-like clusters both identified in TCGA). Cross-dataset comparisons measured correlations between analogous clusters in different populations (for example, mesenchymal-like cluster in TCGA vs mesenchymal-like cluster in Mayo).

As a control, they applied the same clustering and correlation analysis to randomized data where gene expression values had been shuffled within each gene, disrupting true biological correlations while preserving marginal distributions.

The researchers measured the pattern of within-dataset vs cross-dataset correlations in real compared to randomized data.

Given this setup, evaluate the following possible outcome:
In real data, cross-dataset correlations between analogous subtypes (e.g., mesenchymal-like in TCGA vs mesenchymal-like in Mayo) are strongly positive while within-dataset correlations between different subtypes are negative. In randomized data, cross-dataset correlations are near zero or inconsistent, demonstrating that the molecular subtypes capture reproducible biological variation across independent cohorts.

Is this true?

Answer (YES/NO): YES